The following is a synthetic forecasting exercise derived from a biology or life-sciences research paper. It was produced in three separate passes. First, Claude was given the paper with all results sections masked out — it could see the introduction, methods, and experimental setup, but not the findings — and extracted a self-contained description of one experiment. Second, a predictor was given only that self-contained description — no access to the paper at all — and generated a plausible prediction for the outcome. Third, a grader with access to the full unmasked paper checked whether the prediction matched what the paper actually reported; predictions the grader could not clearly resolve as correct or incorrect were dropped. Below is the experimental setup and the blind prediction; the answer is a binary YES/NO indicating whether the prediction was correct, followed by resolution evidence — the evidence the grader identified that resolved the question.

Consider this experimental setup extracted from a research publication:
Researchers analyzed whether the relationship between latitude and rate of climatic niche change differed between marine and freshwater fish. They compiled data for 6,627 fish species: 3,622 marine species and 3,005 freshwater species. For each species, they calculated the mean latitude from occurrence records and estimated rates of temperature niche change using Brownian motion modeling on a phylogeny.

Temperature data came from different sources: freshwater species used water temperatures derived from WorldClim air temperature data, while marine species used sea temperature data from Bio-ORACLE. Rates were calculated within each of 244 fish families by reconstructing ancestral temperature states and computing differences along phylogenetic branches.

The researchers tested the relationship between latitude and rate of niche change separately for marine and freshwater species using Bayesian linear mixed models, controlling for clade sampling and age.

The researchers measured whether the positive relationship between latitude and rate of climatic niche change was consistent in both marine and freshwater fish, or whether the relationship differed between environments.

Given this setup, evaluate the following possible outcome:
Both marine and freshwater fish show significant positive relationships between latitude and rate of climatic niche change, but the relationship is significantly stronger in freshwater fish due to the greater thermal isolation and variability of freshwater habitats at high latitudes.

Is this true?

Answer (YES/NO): YES